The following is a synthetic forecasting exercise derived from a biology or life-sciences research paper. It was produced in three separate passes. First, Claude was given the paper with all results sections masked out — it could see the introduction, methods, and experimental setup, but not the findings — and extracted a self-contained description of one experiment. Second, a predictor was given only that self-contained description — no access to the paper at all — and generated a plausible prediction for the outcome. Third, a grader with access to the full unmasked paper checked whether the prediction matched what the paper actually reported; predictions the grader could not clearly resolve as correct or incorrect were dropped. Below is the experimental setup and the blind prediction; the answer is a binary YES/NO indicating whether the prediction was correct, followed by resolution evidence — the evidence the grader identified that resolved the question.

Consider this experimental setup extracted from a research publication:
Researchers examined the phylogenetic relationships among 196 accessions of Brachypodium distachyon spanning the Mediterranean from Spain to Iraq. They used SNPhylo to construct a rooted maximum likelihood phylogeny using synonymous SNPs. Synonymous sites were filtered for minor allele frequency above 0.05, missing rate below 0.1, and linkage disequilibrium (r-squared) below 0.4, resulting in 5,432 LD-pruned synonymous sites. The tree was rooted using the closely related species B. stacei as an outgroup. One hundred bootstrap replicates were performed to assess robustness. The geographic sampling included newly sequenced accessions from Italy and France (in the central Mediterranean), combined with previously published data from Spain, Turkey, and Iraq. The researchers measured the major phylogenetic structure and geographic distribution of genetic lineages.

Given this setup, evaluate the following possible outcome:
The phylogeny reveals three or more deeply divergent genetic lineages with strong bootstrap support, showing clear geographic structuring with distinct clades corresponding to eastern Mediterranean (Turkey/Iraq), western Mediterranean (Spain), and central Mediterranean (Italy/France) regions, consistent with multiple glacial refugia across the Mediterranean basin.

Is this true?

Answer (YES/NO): NO